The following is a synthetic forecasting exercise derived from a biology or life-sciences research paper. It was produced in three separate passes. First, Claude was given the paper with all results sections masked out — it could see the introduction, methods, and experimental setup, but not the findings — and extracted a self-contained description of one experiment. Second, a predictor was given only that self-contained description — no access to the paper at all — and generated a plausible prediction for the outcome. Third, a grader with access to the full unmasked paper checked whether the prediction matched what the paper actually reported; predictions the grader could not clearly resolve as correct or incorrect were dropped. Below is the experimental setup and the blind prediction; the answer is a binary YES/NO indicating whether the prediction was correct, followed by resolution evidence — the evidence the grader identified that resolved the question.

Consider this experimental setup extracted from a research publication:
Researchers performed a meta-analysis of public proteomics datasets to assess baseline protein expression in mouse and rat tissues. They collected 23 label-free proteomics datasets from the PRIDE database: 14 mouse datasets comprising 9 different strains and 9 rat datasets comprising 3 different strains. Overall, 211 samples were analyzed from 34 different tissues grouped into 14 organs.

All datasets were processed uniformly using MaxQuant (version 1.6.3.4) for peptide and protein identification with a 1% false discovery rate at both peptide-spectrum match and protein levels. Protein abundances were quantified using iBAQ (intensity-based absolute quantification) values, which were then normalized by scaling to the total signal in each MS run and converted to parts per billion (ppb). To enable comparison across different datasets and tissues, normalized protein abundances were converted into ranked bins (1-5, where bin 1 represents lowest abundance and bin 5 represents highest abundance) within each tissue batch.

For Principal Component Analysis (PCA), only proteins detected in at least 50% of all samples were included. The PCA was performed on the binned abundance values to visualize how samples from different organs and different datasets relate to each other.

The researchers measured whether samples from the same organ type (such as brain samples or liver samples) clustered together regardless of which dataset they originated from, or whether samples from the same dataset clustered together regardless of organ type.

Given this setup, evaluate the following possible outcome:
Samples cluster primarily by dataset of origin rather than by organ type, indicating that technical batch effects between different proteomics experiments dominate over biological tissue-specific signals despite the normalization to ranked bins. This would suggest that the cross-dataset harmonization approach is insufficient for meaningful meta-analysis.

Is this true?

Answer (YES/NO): NO